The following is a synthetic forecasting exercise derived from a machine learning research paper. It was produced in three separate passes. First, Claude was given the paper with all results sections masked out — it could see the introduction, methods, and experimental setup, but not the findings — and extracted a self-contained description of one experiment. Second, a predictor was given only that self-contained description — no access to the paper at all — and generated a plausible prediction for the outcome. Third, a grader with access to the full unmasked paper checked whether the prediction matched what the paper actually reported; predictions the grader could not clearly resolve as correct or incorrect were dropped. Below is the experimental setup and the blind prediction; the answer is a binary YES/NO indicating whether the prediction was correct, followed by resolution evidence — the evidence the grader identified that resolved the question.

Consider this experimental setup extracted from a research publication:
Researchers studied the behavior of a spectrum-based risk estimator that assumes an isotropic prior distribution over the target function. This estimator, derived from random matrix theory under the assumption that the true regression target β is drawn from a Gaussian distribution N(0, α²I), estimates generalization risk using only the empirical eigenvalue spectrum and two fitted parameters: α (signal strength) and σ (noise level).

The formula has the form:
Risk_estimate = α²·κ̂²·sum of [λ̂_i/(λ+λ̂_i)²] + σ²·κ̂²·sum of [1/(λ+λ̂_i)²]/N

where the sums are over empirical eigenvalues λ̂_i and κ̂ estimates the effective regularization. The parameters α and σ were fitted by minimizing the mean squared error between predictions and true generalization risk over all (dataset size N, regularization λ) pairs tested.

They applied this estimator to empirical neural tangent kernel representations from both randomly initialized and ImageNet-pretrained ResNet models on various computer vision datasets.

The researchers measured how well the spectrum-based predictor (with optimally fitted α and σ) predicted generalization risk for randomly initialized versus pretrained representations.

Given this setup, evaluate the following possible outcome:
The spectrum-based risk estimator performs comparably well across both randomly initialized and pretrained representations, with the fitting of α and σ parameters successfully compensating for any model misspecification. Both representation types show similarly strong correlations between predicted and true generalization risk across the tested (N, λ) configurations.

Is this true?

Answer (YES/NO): NO